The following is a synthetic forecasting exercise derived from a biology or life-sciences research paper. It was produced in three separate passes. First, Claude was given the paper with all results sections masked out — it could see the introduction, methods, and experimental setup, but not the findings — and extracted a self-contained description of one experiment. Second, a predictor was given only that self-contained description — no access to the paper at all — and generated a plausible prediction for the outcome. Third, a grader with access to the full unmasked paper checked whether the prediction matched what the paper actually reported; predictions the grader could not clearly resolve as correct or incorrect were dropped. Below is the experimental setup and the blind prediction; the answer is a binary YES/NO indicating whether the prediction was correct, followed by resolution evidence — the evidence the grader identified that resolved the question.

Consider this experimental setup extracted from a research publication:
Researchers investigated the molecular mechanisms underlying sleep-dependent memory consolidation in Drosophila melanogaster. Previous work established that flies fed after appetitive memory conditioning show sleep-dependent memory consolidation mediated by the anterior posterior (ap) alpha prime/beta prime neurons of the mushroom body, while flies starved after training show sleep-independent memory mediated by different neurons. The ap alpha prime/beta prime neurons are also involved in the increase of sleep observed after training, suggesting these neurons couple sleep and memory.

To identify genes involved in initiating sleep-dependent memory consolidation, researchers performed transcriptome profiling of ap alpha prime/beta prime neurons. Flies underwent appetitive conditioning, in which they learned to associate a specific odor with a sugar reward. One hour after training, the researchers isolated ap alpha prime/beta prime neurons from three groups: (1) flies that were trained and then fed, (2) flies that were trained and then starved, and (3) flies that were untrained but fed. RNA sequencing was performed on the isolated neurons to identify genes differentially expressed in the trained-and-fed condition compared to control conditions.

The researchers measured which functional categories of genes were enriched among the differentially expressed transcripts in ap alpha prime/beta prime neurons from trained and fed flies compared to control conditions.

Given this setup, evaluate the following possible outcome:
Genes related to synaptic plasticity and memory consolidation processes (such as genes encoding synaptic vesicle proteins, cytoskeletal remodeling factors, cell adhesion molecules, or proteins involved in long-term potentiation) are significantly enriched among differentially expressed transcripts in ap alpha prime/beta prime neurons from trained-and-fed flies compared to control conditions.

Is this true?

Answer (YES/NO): NO